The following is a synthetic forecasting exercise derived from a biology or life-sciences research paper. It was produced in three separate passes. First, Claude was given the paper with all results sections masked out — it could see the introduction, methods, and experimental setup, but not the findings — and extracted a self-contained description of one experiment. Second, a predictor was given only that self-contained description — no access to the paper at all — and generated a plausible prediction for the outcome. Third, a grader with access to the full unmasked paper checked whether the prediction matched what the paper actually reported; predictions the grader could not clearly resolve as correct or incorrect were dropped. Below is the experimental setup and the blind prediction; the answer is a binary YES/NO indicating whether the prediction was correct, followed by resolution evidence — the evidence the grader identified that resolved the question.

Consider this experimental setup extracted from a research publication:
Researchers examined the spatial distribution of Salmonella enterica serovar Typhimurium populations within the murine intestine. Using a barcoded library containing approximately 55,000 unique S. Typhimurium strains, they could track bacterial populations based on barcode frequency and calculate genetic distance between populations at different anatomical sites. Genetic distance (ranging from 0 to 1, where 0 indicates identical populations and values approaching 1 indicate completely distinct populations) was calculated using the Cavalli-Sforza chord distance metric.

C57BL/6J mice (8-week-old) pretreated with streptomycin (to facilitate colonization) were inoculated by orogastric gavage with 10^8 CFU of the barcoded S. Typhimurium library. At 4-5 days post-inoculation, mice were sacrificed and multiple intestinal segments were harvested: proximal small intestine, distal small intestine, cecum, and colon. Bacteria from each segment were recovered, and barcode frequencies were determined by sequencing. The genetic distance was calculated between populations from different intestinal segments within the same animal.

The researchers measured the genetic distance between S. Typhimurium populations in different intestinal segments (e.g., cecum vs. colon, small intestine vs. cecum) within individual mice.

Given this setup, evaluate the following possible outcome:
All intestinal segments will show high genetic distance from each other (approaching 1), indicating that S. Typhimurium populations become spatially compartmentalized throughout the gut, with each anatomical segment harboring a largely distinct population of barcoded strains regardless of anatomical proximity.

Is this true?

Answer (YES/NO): NO